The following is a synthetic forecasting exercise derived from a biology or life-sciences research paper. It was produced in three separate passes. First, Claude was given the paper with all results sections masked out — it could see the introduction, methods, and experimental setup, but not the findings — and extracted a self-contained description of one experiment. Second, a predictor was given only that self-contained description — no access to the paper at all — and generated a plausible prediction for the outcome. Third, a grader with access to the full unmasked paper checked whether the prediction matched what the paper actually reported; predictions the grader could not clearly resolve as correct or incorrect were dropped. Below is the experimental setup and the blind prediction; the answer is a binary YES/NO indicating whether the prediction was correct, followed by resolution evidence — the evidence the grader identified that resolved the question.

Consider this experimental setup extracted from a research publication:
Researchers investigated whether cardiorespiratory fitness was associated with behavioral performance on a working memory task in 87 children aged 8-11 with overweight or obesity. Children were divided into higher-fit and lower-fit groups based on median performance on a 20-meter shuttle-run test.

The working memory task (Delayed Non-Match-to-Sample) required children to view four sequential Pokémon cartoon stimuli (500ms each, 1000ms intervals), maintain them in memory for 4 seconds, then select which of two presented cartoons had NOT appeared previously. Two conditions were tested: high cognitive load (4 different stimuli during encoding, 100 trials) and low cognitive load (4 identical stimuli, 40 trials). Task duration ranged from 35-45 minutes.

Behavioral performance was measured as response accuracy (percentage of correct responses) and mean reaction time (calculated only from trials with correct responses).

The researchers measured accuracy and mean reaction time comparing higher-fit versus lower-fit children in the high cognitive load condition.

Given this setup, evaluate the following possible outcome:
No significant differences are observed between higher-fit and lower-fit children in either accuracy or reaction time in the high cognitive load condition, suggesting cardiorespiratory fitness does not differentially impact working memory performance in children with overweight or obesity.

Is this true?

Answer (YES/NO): YES